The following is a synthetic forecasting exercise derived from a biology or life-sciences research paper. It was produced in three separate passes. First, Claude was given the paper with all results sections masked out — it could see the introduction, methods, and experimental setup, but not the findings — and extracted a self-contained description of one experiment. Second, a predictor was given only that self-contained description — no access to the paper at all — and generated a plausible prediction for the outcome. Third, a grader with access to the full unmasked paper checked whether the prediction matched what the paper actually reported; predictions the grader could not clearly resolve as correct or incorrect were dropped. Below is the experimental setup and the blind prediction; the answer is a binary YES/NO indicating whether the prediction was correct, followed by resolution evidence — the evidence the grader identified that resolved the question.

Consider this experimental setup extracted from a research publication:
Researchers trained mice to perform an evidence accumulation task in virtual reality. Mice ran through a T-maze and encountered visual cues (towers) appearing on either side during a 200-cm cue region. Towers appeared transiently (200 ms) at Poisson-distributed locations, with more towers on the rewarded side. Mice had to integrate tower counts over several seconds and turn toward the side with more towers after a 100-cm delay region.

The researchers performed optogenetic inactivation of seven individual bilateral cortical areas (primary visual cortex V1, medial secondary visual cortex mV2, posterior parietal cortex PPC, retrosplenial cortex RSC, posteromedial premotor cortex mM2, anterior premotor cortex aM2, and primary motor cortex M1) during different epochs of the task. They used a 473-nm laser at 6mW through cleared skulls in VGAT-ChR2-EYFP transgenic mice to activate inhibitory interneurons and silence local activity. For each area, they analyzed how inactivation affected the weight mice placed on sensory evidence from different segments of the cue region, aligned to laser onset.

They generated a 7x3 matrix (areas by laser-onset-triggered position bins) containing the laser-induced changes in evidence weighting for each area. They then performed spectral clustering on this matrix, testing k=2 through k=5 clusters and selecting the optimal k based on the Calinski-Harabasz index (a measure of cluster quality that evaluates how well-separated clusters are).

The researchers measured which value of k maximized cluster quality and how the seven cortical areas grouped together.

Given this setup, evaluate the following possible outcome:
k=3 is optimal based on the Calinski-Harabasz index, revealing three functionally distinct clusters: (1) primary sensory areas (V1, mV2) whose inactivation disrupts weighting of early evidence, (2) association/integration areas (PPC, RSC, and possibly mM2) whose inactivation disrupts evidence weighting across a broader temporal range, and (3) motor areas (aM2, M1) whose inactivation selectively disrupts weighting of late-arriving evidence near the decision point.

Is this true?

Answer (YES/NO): NO